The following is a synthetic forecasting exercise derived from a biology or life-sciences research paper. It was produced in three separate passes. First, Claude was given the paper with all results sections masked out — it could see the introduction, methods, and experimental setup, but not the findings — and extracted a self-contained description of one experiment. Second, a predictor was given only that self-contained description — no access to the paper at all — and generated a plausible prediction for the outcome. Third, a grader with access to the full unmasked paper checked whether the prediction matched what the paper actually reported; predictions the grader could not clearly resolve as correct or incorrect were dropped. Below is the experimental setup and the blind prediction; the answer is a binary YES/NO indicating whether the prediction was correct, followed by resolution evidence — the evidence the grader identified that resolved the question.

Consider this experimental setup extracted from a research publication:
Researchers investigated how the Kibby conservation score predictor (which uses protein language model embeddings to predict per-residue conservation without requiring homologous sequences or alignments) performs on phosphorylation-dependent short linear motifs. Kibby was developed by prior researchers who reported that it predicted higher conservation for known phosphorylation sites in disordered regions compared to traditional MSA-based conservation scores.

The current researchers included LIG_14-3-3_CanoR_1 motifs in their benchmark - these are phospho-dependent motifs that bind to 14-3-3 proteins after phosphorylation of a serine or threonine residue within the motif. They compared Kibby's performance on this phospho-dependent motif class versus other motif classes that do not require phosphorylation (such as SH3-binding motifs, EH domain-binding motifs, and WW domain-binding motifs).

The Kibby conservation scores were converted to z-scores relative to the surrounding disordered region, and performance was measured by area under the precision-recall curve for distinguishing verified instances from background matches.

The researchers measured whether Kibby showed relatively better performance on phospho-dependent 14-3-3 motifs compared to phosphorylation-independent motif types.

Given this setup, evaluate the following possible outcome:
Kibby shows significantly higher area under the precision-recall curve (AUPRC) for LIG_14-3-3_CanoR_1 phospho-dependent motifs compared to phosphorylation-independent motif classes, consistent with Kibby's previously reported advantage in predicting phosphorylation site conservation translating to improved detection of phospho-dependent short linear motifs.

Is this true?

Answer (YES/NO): YES